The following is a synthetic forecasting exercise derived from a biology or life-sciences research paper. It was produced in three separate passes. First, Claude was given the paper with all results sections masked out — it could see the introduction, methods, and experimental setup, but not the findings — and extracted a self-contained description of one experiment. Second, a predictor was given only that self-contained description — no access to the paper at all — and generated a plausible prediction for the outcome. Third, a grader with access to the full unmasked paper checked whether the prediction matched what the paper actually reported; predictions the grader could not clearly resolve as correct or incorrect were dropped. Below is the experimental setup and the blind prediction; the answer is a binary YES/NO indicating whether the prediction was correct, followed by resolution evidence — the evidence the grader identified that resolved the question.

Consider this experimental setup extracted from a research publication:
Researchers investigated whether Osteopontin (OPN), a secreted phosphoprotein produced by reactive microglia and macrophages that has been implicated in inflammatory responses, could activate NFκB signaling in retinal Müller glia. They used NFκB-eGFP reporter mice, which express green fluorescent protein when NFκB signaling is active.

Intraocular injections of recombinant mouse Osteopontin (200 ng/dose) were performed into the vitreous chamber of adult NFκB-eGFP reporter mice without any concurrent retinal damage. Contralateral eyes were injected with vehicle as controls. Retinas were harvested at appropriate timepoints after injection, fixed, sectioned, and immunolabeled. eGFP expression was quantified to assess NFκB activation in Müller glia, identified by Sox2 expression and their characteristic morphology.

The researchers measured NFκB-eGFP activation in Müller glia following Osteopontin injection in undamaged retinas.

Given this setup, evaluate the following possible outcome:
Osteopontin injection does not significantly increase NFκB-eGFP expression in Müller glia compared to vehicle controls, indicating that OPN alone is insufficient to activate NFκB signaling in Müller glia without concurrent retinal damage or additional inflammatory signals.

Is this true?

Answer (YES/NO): NO